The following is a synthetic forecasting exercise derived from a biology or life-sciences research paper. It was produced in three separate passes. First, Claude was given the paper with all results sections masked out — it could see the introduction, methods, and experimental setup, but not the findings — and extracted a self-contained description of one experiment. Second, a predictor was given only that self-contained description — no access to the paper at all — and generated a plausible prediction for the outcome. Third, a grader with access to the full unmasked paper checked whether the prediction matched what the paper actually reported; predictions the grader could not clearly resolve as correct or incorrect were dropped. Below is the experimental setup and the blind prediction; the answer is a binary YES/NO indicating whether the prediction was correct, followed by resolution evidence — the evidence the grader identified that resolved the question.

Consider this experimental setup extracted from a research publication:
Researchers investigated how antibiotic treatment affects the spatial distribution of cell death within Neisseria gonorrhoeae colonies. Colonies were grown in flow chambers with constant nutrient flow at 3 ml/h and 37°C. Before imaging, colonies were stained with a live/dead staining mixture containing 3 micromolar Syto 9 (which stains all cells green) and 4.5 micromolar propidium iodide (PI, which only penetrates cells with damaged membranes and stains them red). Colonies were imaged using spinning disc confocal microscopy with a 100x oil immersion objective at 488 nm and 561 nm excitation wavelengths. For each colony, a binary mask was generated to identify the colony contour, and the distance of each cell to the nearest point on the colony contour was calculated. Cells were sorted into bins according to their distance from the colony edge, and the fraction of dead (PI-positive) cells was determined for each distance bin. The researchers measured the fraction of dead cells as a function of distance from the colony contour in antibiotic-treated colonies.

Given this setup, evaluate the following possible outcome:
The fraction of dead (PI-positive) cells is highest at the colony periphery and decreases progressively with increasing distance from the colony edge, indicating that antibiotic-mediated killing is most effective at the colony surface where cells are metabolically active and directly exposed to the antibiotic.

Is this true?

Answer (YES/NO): YES